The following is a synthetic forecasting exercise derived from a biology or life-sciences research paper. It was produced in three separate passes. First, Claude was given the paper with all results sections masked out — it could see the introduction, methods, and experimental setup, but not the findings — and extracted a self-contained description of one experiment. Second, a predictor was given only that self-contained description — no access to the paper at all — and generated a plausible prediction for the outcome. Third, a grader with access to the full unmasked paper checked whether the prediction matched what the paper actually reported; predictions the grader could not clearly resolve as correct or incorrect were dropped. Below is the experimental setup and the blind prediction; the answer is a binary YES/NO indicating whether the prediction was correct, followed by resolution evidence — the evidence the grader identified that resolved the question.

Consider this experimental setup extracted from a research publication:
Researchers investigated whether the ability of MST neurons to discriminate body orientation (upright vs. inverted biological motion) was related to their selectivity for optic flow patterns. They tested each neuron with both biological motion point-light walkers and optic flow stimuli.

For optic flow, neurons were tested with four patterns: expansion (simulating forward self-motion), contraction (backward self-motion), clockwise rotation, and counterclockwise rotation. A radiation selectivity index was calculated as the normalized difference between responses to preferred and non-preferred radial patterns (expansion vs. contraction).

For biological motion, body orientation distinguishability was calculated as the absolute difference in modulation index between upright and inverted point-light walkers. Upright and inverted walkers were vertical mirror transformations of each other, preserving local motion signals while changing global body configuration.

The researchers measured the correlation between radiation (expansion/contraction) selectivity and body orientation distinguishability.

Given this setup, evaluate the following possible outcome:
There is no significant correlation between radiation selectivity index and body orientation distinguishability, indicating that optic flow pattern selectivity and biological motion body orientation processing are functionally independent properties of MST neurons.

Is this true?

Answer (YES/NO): NO